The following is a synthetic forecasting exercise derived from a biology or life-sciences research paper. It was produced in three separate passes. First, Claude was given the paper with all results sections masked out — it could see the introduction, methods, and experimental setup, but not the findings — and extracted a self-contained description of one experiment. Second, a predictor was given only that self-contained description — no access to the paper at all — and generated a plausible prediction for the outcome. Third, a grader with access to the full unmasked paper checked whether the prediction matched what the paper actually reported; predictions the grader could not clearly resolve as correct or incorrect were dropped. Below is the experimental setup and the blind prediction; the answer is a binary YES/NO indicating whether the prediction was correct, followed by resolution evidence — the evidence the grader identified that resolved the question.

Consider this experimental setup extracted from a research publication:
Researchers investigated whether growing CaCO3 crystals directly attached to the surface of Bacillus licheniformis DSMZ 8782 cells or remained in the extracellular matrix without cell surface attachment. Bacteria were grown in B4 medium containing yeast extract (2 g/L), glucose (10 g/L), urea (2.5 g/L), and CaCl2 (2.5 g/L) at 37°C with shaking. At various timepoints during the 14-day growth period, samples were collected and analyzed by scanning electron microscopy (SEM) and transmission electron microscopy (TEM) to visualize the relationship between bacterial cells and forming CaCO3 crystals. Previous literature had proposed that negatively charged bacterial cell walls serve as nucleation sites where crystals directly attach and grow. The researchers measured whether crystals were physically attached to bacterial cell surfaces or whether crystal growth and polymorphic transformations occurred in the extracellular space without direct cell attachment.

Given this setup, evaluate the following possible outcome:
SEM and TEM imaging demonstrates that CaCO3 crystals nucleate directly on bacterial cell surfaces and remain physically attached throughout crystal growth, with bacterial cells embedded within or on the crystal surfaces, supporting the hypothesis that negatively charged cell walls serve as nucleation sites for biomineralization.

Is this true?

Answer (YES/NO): NO